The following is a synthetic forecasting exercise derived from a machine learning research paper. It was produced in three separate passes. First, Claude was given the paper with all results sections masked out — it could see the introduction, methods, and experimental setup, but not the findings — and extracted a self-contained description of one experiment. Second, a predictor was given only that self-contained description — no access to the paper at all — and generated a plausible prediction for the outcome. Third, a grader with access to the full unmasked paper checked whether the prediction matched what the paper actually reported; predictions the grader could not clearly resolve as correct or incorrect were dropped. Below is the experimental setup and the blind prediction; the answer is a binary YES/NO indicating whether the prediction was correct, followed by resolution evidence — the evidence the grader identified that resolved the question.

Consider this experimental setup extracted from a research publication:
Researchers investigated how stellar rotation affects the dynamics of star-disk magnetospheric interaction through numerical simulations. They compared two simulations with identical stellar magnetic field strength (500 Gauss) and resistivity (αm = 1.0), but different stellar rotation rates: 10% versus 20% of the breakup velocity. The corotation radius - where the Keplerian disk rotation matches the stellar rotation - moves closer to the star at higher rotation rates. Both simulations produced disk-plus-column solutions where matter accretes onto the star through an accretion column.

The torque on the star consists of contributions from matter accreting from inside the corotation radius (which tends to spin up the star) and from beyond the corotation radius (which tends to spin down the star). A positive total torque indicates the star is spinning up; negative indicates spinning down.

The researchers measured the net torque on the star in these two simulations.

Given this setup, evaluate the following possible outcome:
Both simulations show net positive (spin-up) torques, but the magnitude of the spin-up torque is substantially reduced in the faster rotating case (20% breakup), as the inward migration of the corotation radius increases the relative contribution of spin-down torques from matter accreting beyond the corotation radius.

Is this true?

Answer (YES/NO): NO